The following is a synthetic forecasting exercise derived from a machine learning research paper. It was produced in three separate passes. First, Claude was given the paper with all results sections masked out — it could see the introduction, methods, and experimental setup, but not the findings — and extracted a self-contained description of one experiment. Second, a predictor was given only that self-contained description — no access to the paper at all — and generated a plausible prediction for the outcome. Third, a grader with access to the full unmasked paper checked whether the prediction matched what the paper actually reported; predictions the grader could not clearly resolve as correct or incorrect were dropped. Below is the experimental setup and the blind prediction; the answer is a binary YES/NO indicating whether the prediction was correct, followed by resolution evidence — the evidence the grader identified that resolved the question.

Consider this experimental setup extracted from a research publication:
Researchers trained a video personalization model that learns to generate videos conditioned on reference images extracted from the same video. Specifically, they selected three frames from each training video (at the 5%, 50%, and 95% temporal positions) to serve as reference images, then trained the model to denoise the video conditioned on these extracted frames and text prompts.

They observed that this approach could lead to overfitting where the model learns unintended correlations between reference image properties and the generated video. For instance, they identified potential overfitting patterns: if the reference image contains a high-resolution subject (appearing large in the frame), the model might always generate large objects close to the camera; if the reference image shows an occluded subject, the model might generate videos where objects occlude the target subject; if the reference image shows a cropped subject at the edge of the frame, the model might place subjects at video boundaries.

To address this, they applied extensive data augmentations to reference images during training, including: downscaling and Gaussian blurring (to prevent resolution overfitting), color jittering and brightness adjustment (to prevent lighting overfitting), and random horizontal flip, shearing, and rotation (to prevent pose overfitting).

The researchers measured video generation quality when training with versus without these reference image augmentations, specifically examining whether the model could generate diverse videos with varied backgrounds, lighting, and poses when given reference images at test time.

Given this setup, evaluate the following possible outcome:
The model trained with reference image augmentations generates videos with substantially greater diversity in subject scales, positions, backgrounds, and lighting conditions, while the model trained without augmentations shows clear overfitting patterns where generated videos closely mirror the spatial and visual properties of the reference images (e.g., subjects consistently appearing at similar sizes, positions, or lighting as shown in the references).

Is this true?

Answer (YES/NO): YES